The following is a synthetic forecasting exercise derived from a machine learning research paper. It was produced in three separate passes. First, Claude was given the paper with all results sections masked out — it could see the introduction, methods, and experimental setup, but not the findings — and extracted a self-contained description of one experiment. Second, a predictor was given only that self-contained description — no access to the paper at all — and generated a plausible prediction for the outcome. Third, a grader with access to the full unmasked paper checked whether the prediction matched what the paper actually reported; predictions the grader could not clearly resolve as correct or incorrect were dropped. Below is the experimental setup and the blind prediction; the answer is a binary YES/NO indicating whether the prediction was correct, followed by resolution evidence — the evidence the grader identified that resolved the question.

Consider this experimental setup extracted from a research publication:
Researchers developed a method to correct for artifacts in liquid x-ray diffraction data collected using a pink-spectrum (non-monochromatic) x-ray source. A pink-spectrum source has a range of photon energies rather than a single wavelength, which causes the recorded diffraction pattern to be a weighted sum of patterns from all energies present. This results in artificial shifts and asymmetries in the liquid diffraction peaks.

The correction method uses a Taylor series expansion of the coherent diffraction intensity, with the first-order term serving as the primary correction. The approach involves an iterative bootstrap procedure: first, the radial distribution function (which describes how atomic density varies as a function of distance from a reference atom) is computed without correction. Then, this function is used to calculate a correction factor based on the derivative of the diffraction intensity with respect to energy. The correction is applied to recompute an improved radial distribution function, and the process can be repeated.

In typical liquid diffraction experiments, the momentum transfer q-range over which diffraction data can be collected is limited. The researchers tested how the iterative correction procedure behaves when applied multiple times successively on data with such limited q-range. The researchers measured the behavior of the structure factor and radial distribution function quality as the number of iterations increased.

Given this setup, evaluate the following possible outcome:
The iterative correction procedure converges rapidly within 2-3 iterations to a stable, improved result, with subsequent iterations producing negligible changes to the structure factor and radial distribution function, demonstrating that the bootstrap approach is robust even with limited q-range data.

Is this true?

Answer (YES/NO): NO